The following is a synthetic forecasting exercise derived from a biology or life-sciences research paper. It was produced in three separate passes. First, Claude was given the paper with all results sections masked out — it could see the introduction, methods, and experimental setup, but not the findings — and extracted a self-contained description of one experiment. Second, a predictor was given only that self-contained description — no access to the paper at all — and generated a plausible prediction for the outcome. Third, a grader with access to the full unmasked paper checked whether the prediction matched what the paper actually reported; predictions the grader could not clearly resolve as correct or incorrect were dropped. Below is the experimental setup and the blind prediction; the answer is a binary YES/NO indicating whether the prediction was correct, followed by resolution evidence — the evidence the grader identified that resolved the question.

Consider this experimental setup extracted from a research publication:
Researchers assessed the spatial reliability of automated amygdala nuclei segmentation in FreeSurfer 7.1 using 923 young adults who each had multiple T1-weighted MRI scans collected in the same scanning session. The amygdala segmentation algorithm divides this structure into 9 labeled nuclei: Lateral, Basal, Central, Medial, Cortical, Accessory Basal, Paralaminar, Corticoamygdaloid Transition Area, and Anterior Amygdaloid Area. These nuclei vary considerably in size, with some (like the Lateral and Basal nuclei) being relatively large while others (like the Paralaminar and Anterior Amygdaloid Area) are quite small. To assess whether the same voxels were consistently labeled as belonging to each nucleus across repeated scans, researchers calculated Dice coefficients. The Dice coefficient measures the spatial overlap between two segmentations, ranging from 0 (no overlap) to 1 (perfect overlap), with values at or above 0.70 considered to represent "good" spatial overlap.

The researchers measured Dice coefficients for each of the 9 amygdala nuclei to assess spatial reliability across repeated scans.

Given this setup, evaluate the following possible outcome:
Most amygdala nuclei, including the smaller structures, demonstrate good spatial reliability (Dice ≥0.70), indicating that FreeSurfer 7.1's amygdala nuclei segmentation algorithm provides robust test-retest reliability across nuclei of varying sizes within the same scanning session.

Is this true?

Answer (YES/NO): NO